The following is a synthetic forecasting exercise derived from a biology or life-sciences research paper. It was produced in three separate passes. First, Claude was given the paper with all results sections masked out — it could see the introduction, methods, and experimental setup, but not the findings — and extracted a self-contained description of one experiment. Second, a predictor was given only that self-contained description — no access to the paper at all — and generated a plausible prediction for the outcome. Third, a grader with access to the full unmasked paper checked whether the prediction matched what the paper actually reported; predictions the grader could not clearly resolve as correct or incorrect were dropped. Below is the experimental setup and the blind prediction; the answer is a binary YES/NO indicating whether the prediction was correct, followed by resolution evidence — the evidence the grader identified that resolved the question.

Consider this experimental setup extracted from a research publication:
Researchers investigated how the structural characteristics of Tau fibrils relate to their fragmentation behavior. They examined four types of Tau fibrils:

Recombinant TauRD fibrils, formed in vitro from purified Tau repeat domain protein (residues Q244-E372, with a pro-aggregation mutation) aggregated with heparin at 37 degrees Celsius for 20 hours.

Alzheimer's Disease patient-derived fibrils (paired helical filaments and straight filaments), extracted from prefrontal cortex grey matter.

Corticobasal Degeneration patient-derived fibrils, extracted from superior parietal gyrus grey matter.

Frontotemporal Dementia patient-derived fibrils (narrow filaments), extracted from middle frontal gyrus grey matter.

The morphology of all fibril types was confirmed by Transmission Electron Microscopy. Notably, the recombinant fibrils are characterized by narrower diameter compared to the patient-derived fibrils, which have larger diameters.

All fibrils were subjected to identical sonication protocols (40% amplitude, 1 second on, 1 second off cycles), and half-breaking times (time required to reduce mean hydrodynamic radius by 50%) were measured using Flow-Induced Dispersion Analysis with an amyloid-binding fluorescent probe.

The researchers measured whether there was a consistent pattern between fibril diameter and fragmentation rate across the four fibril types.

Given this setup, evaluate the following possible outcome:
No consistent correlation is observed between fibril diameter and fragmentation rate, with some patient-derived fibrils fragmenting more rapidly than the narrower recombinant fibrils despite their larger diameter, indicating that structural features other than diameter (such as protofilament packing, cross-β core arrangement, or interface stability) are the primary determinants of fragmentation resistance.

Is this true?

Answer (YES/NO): NO